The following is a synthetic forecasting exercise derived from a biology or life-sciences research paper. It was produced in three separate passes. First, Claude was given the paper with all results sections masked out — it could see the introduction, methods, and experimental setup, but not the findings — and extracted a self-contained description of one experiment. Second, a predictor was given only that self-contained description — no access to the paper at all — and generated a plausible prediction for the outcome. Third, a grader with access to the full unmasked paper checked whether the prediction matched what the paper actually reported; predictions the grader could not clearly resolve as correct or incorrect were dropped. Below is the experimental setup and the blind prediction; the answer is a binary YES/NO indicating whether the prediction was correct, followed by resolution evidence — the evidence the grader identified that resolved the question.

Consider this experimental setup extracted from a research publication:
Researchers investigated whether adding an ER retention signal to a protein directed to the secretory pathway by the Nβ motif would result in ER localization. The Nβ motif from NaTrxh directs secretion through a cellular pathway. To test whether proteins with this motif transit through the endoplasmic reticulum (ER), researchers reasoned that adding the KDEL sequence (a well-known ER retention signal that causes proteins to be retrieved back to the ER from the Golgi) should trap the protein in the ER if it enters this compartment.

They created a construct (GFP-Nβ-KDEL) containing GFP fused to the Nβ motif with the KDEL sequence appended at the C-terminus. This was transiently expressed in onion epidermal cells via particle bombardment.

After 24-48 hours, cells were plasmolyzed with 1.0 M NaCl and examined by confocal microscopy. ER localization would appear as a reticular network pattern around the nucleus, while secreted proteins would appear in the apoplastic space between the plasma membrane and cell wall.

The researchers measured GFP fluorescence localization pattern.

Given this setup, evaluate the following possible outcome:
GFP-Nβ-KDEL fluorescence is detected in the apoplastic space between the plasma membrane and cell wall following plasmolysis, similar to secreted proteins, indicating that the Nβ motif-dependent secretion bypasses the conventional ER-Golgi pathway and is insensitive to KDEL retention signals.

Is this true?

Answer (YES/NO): NO